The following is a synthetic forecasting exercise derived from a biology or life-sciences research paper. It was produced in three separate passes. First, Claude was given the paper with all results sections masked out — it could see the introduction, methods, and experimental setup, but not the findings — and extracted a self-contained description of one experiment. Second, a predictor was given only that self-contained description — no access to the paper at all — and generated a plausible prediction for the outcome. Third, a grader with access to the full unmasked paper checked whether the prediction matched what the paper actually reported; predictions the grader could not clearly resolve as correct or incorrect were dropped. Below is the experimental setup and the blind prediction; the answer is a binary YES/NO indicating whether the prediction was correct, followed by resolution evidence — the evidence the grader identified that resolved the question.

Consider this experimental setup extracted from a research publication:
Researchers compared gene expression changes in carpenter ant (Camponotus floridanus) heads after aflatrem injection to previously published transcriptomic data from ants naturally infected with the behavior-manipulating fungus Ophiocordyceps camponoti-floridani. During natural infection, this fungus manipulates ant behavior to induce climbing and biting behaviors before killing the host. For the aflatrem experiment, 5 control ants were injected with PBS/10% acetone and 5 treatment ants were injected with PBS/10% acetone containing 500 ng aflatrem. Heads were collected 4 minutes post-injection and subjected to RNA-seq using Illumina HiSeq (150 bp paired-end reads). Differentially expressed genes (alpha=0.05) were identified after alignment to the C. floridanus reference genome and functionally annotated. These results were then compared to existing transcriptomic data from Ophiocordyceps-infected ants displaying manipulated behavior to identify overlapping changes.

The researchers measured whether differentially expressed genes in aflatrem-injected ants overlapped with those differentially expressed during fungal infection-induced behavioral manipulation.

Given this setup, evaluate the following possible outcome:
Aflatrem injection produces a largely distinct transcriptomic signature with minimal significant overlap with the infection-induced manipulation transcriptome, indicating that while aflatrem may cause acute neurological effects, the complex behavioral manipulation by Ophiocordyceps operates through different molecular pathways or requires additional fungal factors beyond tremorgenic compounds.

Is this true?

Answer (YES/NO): NO